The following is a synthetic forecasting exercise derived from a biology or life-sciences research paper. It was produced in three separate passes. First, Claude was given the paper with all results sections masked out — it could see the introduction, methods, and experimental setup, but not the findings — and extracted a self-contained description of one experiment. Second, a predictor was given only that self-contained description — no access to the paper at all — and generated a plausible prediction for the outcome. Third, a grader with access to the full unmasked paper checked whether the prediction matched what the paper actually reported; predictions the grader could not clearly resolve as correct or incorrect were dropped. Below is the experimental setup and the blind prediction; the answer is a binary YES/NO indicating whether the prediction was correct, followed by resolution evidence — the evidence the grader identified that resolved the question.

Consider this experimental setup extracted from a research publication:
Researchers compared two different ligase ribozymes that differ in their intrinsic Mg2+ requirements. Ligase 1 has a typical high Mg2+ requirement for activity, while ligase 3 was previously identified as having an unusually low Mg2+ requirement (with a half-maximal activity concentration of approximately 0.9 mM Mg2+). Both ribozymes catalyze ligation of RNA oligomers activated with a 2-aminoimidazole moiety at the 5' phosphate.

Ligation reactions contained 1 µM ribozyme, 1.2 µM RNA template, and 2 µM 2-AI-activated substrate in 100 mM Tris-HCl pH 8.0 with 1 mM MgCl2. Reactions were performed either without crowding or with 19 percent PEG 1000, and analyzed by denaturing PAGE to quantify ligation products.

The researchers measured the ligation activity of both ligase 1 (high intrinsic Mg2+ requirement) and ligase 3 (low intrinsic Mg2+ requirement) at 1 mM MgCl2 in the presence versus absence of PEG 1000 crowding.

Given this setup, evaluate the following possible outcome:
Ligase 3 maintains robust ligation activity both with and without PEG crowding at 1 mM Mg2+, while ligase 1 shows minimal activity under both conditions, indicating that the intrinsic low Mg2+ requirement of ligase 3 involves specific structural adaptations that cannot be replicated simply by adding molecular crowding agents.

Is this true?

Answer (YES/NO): NO